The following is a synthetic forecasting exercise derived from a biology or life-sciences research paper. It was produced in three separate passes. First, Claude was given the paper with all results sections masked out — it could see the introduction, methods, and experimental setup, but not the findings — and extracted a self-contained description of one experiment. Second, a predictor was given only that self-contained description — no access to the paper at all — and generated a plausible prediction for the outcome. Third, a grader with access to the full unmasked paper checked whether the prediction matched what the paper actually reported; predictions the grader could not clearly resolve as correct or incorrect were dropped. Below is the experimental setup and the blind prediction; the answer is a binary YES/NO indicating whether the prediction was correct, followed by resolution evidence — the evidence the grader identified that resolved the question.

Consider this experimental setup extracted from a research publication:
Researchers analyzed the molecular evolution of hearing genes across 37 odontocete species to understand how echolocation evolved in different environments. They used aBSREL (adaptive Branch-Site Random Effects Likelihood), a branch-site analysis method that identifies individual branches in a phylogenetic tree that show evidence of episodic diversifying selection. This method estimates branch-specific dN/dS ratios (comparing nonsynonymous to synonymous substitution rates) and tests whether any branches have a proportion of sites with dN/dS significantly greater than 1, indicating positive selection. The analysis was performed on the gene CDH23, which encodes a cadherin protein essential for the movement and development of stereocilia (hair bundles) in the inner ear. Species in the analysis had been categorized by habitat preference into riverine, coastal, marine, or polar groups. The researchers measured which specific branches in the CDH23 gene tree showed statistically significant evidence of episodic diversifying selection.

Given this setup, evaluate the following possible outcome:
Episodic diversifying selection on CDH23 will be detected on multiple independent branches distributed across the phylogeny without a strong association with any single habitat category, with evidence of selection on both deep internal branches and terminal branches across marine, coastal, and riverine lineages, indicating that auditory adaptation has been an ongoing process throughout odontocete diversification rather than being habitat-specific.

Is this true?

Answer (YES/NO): NO